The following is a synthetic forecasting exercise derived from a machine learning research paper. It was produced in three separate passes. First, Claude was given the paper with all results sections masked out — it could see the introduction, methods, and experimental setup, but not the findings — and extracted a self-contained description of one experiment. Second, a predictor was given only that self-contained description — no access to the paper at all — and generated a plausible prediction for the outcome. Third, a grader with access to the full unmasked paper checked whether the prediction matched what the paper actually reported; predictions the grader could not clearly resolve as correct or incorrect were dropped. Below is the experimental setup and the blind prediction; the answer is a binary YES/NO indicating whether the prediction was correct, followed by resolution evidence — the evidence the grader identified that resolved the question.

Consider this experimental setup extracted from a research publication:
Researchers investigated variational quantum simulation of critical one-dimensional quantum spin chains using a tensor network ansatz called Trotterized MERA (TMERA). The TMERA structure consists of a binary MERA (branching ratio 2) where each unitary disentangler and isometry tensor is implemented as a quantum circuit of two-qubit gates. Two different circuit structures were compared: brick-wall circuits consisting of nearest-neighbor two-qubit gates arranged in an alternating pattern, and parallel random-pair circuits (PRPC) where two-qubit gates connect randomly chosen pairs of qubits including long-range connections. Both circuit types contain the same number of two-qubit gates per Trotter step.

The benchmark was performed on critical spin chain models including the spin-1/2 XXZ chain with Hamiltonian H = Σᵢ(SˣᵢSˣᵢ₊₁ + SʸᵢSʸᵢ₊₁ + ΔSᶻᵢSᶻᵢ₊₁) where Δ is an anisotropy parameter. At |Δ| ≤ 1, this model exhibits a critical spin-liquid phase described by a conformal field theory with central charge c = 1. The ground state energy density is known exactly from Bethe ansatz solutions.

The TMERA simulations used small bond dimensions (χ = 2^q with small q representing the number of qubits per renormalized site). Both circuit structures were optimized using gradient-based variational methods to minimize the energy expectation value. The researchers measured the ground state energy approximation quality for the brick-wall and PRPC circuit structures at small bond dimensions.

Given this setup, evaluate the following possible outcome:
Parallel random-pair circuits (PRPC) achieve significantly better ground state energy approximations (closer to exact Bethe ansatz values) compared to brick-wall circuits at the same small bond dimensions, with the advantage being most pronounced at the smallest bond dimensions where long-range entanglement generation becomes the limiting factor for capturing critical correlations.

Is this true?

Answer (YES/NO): NO